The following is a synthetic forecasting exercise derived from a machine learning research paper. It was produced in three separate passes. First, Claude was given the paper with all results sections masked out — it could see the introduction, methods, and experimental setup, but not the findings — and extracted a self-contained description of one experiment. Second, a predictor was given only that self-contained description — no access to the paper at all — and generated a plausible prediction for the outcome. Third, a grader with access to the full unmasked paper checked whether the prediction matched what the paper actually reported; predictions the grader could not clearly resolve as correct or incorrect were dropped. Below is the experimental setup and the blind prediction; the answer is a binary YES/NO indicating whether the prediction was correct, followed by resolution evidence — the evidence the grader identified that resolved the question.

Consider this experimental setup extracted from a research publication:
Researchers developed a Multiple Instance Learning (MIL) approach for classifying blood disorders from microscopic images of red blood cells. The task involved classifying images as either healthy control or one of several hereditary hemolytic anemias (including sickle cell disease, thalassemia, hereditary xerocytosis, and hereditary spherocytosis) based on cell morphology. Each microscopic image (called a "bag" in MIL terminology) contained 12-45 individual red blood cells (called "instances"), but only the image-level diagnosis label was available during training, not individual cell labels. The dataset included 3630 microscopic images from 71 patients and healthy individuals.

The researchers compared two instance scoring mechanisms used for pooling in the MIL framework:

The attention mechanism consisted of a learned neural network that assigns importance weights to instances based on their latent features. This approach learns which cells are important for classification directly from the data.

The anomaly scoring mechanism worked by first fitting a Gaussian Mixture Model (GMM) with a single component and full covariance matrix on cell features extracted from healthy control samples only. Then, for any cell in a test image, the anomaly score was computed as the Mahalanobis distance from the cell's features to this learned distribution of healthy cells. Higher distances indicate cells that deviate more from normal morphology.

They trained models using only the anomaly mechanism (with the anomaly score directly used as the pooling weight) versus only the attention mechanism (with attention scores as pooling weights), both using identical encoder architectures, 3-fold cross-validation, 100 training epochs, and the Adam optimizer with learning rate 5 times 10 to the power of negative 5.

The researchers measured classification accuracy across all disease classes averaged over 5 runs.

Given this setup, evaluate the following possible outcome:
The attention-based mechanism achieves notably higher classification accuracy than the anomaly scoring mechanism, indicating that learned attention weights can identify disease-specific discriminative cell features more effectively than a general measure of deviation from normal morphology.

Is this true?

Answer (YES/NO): YES